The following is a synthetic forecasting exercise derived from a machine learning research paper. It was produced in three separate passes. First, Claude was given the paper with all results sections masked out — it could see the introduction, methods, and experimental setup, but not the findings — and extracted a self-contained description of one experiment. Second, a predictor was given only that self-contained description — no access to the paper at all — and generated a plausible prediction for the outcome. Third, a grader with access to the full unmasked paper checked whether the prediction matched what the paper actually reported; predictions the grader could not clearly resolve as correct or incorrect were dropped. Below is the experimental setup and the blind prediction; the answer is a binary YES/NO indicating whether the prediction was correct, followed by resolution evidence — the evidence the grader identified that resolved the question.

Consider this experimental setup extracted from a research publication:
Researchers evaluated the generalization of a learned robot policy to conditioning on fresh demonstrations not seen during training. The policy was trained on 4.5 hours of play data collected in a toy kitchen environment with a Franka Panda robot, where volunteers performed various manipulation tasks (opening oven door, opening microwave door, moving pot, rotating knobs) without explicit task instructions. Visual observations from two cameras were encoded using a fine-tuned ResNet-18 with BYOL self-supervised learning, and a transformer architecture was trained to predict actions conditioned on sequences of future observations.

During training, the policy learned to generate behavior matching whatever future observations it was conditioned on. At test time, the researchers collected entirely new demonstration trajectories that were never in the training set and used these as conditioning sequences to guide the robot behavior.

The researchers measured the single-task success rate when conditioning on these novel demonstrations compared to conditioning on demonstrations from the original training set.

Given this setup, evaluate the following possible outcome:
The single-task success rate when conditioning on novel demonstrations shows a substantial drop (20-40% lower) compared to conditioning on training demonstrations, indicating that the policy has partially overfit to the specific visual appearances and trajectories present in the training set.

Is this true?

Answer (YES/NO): YES